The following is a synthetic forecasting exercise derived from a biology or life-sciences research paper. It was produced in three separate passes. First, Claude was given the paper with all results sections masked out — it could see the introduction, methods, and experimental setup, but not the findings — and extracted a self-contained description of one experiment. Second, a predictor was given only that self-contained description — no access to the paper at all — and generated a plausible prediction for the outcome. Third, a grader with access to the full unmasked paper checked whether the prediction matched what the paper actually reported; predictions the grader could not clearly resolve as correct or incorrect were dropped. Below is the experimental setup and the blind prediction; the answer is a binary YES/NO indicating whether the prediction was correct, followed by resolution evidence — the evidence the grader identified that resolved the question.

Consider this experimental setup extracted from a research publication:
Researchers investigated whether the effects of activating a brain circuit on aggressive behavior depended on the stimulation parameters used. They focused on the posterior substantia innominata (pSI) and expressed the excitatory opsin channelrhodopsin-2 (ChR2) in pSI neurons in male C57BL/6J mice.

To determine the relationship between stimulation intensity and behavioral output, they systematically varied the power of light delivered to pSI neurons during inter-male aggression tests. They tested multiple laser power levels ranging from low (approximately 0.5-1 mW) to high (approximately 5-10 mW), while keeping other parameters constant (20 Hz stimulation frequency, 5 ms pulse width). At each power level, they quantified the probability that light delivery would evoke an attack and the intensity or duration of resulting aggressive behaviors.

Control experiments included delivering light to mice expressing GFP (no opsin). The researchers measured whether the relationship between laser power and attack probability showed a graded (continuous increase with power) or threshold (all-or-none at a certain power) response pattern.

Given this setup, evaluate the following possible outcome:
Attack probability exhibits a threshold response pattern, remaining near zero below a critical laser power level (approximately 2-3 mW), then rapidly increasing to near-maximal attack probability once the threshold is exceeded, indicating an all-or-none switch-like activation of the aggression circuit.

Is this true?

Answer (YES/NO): NO